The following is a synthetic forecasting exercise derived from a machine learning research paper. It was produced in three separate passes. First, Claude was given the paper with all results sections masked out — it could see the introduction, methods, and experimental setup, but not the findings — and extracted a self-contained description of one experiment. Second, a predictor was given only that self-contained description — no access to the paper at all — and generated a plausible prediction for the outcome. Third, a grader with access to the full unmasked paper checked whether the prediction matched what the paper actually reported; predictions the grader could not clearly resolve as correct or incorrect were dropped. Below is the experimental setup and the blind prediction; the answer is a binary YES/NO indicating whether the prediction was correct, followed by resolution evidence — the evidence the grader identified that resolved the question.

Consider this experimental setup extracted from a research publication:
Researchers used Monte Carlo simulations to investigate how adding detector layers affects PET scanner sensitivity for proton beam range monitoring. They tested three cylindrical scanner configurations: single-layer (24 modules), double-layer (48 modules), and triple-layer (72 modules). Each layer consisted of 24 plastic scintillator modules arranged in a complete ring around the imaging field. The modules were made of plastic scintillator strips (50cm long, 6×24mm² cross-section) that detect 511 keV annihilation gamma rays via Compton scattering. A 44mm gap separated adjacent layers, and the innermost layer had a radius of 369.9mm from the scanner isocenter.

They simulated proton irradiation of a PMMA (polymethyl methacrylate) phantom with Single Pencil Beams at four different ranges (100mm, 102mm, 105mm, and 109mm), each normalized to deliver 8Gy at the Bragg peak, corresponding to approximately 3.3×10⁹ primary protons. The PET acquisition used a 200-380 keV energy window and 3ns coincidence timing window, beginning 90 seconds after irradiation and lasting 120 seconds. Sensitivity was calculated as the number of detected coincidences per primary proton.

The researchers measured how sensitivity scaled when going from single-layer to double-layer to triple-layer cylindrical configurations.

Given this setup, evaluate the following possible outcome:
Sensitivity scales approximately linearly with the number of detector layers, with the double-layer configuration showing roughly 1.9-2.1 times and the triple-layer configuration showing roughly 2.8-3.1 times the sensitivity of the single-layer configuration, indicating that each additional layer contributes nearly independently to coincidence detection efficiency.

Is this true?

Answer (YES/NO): NO